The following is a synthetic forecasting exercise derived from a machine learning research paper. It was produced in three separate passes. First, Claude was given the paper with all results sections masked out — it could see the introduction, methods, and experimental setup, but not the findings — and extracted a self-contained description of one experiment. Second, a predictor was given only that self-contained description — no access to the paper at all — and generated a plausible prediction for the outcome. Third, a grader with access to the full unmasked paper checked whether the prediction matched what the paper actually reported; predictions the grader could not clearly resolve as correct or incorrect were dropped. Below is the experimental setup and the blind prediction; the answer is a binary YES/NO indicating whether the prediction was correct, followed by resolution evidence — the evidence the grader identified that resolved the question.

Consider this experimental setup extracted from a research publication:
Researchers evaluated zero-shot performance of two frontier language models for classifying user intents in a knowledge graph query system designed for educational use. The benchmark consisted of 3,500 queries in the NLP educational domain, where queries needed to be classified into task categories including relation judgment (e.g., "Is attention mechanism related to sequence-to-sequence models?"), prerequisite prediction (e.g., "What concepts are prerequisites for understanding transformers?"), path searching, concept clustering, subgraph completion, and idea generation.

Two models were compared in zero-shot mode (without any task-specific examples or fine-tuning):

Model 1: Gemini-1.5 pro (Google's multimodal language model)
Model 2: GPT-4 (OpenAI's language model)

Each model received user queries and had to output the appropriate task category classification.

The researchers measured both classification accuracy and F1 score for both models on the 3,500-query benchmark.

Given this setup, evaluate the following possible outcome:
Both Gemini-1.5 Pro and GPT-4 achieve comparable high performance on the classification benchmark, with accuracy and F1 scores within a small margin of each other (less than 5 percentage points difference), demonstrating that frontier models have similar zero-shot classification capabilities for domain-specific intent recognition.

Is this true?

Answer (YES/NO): NO